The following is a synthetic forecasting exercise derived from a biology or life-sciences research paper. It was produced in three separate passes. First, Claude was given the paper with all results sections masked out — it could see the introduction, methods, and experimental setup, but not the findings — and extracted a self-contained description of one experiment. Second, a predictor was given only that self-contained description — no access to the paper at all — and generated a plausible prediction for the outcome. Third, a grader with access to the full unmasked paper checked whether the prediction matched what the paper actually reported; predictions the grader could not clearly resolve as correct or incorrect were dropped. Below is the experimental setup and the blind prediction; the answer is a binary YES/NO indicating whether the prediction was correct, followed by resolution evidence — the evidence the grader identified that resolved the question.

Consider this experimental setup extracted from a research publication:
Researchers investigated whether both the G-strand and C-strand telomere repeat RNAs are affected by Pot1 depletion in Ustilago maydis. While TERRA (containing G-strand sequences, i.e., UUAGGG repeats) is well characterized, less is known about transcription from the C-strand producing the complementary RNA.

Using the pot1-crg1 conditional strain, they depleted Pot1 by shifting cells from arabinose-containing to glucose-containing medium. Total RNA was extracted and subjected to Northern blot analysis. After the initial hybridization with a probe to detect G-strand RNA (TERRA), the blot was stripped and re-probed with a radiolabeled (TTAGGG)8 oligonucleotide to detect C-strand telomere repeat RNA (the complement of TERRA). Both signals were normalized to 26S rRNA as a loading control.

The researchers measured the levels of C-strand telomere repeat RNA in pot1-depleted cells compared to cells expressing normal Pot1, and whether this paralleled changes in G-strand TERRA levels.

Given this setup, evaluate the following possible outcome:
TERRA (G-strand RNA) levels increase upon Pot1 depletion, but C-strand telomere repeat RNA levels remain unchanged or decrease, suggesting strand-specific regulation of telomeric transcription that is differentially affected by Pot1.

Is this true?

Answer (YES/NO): NO